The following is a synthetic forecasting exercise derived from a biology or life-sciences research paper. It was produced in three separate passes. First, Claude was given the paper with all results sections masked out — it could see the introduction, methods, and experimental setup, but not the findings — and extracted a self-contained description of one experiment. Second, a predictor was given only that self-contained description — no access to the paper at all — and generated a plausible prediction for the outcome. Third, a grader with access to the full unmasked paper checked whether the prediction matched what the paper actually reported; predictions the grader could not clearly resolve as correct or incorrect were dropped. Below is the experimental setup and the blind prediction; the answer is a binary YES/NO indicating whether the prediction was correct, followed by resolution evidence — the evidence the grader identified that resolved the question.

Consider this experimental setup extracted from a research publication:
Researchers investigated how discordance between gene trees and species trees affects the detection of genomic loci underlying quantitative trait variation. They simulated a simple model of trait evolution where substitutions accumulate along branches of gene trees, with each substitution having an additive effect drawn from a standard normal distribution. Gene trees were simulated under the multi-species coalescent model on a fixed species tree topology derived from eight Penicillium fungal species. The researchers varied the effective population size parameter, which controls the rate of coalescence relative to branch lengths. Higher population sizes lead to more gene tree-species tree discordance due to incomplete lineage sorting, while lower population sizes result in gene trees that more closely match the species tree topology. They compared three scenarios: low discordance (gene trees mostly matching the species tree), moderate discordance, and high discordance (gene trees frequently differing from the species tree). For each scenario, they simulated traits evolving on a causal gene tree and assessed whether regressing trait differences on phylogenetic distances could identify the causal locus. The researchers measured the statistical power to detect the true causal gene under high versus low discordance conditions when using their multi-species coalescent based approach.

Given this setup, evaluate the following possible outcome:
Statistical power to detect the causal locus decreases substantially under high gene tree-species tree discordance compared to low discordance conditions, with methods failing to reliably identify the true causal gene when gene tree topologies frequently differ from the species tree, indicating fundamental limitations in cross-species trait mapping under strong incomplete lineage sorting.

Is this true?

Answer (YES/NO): NO